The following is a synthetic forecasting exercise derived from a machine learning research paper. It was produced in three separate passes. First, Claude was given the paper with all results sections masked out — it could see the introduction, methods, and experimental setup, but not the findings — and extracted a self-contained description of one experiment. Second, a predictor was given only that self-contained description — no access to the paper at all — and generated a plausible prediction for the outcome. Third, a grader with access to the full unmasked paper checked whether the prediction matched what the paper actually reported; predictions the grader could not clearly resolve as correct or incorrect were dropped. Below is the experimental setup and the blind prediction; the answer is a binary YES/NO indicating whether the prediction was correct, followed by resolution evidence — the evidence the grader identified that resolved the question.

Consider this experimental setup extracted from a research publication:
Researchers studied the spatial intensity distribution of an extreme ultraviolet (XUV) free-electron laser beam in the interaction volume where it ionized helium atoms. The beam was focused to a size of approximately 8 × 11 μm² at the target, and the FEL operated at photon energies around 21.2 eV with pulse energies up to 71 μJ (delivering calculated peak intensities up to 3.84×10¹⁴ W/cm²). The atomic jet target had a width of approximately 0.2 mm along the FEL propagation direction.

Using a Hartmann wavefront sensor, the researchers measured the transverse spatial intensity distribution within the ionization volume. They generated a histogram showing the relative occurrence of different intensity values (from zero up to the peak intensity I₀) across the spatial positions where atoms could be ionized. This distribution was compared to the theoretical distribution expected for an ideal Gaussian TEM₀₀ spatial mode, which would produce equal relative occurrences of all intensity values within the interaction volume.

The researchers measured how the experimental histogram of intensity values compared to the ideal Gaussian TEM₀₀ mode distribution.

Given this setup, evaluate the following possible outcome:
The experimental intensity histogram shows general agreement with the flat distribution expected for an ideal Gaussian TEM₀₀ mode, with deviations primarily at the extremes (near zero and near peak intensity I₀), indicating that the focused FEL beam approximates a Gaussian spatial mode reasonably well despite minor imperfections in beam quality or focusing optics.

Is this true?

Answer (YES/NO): NO